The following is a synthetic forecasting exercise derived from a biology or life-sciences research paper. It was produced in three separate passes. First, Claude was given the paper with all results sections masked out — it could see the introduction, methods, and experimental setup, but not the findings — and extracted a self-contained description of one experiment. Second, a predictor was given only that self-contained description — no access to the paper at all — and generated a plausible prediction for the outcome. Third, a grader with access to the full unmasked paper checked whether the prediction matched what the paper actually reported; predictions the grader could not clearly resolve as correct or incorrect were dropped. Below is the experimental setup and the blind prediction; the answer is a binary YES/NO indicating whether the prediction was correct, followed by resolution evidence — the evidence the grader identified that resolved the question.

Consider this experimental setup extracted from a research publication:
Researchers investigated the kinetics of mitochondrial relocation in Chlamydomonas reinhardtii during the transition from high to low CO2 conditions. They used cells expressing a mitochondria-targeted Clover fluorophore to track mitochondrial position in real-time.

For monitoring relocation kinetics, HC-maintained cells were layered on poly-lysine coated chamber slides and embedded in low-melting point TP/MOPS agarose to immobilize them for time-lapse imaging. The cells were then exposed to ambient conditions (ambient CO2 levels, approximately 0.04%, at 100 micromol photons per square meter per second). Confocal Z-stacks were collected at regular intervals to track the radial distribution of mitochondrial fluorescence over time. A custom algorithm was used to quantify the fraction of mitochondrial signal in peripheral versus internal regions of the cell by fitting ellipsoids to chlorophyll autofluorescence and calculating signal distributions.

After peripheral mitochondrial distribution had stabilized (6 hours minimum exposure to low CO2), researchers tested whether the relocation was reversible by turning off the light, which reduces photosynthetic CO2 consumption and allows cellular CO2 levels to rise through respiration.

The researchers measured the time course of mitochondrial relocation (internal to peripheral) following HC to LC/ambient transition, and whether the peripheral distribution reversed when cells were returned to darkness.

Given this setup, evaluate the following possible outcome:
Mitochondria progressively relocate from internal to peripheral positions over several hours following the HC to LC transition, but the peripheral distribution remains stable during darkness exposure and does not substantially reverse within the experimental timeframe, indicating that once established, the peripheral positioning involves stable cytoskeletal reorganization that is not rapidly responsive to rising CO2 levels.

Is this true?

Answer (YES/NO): NO